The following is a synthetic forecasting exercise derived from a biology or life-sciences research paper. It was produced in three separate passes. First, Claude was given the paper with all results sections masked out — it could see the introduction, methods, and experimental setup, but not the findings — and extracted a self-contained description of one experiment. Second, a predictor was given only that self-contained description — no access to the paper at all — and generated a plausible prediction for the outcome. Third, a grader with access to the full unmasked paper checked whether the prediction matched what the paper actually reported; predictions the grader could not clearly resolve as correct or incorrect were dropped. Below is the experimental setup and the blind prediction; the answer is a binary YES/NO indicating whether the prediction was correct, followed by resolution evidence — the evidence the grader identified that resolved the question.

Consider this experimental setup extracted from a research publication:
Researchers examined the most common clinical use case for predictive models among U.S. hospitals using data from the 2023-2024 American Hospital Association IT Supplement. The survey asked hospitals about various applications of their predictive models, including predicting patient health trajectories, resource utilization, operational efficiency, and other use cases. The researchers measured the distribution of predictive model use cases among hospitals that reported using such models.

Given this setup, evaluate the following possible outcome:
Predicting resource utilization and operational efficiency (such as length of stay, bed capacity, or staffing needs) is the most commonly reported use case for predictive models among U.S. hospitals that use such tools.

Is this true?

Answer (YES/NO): NO